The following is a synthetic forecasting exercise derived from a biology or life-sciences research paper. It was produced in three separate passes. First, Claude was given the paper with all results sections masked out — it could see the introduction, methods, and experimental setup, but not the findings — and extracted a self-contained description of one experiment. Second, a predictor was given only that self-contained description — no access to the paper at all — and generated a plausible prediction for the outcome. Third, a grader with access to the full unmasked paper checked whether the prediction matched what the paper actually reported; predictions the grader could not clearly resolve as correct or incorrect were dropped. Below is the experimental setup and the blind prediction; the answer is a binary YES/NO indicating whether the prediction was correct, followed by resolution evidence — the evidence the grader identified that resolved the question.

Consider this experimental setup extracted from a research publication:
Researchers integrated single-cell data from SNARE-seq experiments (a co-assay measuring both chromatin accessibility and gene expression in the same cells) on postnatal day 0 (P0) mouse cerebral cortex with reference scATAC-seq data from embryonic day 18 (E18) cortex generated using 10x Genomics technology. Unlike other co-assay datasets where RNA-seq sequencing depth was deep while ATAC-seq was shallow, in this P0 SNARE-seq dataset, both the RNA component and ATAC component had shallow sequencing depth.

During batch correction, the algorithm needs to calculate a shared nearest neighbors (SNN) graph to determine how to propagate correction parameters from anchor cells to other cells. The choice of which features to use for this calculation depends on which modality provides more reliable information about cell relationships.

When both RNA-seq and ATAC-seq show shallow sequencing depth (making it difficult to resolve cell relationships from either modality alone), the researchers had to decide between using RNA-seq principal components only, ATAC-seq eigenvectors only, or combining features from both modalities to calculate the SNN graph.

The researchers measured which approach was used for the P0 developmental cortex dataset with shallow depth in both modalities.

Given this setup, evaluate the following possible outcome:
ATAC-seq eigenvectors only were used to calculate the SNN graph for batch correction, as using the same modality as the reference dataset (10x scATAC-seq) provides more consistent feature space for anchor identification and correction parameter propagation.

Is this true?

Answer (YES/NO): NO